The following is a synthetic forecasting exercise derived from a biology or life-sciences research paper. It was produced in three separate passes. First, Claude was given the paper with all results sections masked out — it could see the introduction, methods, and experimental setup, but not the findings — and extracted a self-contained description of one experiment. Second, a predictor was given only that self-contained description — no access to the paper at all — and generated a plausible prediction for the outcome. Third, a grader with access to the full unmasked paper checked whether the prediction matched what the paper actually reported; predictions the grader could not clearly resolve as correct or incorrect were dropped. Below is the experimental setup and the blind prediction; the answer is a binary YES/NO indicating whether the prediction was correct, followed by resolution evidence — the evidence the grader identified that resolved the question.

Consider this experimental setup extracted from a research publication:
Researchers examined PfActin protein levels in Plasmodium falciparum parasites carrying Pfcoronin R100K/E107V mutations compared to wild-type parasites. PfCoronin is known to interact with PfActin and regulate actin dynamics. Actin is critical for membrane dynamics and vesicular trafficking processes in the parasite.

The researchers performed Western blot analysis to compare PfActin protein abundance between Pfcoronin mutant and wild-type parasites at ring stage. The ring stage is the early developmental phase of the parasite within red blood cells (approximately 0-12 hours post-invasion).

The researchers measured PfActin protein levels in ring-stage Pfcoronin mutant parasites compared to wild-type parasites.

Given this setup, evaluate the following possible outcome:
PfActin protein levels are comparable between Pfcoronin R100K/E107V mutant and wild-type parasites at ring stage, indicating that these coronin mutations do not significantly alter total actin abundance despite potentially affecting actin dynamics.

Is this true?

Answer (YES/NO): NO